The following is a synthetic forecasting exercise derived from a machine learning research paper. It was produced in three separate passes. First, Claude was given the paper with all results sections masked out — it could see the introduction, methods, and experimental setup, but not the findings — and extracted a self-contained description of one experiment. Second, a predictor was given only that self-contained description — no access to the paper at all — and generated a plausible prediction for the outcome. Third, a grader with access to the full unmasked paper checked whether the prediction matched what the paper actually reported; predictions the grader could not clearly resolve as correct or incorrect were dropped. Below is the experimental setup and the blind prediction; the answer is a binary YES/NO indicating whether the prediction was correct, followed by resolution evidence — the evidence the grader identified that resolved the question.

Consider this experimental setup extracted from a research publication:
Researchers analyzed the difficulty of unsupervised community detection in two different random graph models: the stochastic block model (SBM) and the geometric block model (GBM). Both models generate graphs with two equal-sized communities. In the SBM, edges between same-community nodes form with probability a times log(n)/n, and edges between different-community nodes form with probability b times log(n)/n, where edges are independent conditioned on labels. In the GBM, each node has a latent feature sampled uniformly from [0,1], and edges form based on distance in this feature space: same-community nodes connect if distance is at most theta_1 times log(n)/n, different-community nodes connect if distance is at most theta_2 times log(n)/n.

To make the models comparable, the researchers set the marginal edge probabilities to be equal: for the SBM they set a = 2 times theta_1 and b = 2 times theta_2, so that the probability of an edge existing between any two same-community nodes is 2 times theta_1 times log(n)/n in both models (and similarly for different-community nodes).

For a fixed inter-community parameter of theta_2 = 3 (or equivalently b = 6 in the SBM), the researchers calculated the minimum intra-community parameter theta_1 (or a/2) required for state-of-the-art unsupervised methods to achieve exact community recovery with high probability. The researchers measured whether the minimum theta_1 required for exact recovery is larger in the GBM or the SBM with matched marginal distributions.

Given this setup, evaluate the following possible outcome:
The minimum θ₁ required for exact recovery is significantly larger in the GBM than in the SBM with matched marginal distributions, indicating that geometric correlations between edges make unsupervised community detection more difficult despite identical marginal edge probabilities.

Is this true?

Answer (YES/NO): YES